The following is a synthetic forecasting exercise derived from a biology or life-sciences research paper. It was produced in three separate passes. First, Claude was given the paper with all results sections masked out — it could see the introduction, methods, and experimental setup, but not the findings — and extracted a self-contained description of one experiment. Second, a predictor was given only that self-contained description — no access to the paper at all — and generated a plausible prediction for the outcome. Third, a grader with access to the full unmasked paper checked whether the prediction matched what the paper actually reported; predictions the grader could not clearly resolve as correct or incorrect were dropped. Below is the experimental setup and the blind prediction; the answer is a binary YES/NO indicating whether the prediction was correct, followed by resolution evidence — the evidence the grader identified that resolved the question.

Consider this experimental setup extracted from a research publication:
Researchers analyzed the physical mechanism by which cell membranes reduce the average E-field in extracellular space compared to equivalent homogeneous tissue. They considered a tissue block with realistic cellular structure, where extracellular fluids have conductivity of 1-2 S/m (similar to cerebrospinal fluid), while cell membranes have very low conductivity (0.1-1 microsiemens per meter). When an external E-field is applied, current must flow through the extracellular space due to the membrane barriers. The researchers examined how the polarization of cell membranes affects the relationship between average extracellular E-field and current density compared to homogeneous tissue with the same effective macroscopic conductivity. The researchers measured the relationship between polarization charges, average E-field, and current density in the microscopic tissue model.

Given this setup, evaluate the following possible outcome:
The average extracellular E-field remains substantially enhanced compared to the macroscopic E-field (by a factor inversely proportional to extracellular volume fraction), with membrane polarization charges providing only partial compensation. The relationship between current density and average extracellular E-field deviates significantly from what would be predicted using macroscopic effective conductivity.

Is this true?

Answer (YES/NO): NO